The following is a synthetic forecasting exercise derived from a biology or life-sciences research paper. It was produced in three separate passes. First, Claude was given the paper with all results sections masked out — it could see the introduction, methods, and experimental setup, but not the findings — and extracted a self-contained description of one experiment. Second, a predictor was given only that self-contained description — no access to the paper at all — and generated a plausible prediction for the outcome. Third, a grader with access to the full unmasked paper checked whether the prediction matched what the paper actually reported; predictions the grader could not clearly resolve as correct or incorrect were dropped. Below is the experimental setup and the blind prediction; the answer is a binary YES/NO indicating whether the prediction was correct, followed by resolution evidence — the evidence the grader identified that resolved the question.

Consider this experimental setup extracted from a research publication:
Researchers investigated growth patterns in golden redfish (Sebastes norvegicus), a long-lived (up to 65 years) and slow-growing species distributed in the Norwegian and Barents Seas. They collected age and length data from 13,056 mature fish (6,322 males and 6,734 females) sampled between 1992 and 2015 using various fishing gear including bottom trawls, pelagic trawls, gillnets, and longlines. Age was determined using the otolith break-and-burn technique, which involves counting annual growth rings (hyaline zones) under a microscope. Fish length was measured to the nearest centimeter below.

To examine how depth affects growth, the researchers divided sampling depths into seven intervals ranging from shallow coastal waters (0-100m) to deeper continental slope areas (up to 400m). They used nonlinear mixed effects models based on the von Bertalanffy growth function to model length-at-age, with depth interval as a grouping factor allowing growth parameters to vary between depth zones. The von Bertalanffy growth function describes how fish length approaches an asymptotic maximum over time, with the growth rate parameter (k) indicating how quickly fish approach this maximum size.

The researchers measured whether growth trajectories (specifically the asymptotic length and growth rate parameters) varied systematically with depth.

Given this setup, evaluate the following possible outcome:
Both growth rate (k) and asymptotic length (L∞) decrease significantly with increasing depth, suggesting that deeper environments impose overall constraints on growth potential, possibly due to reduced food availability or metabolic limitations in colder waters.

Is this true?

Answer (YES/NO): NO